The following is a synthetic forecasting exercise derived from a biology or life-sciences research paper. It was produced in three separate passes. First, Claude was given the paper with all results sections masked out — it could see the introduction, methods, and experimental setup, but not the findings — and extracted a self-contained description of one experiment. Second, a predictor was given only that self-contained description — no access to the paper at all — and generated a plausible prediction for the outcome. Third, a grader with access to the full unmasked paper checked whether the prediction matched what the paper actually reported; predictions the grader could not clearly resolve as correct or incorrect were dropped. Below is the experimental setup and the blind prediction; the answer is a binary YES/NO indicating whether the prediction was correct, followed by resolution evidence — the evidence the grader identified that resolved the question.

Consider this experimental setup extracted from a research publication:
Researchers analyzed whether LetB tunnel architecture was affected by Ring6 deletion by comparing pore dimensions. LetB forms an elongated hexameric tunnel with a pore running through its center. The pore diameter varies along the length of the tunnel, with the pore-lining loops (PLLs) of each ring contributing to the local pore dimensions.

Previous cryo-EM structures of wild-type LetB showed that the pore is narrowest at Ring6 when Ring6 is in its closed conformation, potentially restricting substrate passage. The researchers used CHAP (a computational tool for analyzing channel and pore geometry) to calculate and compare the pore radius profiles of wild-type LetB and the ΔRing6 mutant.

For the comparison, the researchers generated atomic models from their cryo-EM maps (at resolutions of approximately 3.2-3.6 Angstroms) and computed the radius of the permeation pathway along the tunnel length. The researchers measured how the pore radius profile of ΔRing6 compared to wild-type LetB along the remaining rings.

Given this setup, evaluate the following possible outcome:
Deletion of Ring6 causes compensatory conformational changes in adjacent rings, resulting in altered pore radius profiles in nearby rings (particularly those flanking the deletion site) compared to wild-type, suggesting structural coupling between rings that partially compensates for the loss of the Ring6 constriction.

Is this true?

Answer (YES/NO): NO